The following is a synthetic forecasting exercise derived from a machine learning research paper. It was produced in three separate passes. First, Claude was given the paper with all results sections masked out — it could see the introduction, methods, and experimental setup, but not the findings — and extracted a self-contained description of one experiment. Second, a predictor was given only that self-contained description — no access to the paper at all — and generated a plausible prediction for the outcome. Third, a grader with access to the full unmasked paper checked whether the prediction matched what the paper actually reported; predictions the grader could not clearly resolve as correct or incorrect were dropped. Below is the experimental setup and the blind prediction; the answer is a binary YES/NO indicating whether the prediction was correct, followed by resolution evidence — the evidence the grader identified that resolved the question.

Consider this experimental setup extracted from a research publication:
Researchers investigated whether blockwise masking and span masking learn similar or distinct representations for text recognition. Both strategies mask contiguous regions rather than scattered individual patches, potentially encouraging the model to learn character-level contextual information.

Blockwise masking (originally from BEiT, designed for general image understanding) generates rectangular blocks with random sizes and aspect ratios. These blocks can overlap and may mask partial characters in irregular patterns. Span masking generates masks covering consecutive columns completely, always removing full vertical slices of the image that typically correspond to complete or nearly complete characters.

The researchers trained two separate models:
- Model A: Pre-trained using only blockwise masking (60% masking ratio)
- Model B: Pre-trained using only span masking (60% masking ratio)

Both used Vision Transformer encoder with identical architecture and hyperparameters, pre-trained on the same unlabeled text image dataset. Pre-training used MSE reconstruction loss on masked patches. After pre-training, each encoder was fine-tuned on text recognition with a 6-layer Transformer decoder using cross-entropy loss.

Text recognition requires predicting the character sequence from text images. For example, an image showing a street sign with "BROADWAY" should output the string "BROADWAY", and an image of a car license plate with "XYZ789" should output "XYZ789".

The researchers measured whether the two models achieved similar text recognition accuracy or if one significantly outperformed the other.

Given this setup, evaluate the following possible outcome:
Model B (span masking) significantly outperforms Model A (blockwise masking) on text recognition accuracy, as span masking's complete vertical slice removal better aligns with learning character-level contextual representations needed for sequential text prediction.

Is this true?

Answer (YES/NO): NO